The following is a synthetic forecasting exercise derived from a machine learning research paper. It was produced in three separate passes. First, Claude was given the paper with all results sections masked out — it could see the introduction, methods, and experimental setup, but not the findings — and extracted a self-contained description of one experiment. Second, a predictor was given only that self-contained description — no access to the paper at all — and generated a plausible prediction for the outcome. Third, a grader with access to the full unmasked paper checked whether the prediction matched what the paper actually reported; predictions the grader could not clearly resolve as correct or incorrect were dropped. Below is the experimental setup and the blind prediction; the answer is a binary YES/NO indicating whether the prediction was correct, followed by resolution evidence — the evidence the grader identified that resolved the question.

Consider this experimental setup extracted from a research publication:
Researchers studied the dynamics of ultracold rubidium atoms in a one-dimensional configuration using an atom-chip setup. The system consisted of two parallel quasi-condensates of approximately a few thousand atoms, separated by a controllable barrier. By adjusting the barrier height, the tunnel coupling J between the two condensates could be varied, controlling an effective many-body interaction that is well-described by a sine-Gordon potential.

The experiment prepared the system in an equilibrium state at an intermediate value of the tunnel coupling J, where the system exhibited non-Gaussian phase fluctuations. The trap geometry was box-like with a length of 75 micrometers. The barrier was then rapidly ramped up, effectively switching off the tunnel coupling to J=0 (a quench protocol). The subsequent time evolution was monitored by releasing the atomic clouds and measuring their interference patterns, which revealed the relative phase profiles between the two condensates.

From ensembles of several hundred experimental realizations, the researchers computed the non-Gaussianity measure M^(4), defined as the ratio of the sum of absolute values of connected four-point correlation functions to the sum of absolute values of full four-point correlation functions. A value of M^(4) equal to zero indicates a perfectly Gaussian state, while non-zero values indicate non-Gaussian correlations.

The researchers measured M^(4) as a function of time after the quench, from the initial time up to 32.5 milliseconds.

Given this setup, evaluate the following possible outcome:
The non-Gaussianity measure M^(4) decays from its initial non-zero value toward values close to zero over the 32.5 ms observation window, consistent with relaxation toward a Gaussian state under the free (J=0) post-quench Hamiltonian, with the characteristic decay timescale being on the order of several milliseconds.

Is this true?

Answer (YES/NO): NO